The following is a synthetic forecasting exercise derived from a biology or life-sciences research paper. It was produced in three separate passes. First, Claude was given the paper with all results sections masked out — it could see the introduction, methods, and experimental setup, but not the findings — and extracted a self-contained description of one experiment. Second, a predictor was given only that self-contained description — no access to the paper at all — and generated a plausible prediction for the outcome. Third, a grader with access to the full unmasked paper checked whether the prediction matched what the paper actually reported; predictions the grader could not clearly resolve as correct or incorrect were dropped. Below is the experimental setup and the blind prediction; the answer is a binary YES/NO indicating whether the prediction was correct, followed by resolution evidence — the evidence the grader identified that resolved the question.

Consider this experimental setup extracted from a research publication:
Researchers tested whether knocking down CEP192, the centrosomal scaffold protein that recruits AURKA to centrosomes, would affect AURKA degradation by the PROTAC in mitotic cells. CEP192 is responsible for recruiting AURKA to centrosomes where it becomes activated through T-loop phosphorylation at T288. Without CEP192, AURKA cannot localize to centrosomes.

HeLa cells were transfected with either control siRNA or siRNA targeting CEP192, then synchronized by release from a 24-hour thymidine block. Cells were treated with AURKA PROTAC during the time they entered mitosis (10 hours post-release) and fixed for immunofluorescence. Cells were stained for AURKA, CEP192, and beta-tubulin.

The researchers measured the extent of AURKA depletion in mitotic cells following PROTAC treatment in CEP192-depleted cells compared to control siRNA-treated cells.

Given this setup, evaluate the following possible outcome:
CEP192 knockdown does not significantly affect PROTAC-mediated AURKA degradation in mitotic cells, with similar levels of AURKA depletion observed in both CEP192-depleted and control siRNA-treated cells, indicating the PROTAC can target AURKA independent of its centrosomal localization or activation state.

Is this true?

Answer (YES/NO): NO